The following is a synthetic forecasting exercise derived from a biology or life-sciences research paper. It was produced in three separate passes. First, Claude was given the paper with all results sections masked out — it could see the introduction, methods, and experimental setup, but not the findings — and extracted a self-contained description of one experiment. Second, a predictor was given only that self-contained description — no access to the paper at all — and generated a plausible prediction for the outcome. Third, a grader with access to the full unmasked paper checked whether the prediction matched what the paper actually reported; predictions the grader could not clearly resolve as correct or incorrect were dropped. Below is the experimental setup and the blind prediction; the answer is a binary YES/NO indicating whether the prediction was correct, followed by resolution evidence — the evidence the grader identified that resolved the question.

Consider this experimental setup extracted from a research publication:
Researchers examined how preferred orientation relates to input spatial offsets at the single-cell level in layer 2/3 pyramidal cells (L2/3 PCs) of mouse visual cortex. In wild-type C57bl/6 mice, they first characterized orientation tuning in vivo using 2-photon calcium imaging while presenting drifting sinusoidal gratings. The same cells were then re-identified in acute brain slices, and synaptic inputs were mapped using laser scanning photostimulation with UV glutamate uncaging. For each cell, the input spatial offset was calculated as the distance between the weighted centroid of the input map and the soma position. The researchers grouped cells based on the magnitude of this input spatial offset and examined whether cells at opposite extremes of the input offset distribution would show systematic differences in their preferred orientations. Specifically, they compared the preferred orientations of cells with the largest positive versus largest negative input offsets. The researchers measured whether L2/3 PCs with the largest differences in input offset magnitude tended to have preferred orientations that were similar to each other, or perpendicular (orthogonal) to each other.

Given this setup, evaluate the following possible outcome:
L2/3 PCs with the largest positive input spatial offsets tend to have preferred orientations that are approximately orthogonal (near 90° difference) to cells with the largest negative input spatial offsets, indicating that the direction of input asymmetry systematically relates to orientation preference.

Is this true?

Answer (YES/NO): YES